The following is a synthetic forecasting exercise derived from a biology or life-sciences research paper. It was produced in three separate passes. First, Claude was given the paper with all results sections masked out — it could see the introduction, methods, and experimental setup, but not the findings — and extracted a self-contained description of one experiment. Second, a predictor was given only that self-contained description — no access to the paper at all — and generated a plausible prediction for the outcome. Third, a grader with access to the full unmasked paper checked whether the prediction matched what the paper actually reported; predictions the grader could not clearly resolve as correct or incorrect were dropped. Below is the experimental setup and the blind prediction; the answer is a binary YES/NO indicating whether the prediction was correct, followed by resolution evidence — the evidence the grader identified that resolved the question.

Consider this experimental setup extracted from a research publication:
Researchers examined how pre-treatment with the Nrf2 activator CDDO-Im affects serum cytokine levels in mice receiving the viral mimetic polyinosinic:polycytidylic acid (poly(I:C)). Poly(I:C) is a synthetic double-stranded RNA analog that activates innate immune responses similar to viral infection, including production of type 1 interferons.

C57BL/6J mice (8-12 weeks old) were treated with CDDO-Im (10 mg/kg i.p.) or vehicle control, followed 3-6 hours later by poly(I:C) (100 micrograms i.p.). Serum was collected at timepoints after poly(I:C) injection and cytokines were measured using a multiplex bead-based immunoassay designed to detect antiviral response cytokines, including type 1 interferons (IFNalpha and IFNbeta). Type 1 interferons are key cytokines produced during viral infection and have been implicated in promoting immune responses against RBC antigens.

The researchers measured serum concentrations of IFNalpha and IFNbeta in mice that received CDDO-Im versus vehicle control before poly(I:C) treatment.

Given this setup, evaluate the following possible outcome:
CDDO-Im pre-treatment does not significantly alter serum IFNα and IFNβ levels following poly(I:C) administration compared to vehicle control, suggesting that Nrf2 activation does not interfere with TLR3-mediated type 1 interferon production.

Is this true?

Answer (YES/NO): NO